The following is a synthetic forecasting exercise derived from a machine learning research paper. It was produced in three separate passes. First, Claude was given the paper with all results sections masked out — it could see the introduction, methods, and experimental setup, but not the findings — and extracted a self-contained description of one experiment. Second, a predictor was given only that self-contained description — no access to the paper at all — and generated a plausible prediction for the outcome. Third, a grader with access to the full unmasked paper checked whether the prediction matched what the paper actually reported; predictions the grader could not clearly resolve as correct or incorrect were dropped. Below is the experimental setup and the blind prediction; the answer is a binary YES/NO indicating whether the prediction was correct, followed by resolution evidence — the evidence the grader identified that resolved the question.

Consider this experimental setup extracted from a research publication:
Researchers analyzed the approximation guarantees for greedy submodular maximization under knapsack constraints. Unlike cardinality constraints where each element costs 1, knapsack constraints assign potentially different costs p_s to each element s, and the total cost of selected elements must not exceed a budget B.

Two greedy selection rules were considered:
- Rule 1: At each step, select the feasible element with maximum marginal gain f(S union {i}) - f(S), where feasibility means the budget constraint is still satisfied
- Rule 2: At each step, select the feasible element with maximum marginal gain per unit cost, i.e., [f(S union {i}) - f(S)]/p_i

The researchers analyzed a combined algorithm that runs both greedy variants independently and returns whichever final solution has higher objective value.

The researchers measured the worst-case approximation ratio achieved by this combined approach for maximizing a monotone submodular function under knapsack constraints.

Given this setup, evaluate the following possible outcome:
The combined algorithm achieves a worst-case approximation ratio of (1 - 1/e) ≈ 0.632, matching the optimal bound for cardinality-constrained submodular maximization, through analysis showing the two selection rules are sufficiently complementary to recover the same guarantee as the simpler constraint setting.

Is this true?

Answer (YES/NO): NO